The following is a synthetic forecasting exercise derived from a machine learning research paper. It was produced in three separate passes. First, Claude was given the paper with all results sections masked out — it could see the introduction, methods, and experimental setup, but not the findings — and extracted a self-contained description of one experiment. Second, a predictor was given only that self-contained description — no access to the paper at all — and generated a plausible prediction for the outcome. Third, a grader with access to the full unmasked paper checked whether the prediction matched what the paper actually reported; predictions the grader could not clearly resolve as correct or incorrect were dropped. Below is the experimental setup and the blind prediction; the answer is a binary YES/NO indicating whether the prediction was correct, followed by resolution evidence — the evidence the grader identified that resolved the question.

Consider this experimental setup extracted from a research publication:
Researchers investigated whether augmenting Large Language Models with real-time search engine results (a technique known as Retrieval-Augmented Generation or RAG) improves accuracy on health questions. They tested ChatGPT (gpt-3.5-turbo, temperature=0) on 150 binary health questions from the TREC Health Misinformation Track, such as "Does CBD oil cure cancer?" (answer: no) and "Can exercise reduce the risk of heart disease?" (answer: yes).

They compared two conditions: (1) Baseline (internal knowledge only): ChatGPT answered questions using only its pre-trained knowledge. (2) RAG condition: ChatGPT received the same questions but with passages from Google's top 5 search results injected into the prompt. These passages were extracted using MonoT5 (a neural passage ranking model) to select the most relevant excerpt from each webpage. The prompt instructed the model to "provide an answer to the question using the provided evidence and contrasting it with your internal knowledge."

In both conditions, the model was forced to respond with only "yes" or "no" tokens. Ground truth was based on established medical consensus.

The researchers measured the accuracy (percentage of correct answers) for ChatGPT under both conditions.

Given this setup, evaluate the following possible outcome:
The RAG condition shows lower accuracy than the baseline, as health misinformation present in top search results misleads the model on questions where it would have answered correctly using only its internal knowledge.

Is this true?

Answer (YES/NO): NO